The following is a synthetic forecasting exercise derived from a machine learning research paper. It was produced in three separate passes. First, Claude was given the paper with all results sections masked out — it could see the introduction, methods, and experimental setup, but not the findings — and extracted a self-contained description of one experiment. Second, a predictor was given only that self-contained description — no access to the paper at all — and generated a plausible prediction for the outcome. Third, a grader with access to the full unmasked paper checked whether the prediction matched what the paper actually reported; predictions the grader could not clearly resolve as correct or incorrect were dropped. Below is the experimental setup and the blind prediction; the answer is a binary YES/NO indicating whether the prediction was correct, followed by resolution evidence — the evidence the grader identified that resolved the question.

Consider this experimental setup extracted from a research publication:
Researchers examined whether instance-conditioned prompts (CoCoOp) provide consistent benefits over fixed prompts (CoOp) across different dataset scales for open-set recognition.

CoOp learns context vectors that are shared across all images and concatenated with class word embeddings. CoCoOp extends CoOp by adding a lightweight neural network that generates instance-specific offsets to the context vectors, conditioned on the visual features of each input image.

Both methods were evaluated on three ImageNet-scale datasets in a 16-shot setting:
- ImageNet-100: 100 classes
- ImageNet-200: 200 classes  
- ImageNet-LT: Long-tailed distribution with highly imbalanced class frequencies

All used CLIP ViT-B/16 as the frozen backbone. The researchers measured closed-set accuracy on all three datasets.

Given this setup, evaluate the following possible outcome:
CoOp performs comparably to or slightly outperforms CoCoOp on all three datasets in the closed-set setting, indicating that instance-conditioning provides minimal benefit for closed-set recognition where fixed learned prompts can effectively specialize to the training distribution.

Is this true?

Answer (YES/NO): NO